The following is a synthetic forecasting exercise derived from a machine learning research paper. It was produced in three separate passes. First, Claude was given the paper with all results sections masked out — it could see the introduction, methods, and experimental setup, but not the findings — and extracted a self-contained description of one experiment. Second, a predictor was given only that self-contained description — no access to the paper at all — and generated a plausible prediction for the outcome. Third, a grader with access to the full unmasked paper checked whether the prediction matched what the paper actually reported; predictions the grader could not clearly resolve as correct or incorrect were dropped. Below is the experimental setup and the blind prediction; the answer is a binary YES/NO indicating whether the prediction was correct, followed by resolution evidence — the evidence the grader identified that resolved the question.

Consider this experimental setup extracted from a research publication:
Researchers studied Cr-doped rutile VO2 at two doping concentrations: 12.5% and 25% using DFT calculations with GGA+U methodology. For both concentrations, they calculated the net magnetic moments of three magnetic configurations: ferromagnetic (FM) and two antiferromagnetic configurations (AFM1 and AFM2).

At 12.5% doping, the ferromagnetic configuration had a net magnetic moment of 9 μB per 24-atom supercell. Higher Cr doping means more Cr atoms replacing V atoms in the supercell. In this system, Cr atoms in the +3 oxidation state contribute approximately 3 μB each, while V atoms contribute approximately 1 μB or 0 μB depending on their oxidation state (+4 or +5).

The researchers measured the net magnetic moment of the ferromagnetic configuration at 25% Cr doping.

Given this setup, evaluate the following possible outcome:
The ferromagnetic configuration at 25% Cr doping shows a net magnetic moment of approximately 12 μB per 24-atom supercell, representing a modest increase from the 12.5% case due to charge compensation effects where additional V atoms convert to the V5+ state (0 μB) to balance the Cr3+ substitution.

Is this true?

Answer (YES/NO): NO